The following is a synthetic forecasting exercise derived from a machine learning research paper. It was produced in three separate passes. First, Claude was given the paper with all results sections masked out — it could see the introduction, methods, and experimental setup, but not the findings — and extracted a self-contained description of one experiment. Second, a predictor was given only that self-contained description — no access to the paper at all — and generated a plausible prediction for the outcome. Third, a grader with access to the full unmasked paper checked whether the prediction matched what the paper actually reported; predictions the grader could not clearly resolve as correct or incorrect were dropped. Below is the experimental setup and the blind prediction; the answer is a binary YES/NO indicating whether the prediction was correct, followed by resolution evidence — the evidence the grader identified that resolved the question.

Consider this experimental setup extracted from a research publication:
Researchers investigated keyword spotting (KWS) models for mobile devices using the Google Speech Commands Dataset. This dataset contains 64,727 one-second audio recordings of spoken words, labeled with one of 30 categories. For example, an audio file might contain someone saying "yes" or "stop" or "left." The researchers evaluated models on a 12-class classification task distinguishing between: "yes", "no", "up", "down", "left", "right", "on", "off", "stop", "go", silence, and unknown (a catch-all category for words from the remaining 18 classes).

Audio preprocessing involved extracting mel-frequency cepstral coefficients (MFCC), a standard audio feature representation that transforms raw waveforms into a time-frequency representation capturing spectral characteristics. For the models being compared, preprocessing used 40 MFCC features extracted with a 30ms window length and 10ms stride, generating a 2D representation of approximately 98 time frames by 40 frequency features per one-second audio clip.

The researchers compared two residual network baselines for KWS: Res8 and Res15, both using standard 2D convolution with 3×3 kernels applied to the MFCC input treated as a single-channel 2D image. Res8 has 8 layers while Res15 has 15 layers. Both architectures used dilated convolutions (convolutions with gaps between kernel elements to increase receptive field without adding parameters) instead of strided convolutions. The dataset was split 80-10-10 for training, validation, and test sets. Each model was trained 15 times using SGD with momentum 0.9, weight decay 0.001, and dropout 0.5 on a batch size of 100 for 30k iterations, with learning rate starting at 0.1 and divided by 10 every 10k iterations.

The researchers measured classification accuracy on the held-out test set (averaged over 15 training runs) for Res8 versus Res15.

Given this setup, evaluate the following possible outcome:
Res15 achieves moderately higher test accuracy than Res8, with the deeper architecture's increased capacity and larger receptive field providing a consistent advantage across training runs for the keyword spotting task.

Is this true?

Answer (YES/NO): YES